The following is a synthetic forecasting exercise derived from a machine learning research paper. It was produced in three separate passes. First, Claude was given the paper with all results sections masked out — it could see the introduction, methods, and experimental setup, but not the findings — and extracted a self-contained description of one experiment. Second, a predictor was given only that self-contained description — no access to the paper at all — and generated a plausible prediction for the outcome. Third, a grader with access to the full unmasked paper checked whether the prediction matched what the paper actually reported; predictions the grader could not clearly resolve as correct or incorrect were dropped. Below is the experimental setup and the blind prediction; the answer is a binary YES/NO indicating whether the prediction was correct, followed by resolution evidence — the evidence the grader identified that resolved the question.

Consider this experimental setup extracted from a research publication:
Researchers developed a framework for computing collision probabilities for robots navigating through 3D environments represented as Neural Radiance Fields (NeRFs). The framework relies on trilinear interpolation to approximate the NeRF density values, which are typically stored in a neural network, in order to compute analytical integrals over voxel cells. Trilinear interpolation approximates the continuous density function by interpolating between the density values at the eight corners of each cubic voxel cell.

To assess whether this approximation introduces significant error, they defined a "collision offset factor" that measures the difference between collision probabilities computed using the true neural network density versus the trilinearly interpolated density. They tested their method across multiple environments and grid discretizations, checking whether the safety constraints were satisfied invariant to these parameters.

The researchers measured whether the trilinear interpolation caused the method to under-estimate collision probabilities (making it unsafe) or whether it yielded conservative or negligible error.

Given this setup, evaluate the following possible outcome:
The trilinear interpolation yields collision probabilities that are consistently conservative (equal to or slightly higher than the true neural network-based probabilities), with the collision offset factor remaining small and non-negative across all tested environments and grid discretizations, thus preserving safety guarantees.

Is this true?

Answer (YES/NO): YES